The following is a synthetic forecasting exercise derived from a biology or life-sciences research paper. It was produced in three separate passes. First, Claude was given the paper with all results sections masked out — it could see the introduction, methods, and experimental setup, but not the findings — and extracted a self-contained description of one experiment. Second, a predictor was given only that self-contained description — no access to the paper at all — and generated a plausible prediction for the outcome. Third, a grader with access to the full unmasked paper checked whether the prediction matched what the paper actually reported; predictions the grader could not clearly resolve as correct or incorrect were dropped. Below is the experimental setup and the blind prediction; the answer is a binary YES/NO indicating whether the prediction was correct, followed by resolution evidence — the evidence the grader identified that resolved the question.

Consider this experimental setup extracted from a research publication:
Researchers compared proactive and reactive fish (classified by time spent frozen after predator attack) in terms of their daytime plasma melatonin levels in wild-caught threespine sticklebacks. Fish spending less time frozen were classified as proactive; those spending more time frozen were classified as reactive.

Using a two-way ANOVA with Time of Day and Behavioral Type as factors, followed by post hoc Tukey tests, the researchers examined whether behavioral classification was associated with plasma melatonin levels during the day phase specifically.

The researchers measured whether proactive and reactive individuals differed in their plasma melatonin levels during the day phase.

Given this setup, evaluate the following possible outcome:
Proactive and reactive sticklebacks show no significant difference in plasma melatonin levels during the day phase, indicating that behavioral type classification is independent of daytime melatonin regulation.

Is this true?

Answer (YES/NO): YES